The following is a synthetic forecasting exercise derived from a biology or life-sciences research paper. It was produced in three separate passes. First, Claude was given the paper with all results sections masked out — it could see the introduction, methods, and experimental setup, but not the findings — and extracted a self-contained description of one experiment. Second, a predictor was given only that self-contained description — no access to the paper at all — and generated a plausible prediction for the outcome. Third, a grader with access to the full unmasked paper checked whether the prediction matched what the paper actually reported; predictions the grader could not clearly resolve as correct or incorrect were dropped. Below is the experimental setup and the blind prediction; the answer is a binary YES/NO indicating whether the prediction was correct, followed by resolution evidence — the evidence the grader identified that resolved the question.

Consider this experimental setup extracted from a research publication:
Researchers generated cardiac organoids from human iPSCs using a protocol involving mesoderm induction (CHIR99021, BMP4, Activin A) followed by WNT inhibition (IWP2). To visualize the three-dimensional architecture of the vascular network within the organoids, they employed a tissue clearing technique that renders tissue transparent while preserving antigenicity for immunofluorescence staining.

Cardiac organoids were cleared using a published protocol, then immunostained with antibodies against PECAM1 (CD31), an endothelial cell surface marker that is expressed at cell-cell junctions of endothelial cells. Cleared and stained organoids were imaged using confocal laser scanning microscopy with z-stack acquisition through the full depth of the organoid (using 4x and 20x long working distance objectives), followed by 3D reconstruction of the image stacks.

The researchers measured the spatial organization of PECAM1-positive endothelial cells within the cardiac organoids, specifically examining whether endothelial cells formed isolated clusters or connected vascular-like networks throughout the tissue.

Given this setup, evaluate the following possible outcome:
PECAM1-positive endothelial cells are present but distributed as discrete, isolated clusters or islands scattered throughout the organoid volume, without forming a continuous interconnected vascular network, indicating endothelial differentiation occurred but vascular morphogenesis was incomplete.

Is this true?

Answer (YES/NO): NO